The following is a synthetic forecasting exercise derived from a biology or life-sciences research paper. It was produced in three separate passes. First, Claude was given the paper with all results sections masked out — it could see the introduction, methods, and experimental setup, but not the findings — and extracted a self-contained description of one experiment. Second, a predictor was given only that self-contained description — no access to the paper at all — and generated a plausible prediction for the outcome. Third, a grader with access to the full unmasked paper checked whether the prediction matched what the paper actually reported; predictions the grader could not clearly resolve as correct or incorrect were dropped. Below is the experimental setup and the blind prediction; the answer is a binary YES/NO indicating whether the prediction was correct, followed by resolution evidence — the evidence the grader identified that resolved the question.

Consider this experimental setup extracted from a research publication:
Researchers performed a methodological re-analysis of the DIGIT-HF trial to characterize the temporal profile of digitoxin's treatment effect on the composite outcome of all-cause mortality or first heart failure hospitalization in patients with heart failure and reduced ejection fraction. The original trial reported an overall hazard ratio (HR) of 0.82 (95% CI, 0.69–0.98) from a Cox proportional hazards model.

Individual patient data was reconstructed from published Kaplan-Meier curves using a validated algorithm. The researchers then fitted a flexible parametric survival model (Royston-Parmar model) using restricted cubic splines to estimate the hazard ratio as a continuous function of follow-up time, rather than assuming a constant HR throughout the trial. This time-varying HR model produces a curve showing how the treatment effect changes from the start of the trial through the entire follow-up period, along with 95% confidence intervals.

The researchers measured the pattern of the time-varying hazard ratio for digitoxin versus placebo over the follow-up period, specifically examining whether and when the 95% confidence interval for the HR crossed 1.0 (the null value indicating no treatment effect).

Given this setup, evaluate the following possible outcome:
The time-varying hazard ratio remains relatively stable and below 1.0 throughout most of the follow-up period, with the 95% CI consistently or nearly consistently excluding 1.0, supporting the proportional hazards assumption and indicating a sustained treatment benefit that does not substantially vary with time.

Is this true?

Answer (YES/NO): NO